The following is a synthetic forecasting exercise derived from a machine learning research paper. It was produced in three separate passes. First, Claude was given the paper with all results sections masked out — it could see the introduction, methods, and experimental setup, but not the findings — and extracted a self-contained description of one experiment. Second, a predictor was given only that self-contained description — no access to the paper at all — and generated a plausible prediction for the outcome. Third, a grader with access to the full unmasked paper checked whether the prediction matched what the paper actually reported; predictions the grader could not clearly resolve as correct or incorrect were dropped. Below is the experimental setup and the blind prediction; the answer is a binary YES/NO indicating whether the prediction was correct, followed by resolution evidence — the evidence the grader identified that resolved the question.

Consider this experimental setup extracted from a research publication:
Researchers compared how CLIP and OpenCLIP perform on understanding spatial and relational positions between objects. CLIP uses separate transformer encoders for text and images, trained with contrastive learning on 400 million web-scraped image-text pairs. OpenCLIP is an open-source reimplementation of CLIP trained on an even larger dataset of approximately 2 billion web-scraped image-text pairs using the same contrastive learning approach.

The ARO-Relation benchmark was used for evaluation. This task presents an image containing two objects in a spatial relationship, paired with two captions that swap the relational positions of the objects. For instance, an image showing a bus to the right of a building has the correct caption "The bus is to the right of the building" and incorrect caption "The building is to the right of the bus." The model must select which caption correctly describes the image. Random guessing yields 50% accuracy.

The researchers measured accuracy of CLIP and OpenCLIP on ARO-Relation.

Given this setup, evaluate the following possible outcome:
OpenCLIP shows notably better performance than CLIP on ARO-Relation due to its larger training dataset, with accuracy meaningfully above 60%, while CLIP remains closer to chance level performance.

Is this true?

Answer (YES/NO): NO